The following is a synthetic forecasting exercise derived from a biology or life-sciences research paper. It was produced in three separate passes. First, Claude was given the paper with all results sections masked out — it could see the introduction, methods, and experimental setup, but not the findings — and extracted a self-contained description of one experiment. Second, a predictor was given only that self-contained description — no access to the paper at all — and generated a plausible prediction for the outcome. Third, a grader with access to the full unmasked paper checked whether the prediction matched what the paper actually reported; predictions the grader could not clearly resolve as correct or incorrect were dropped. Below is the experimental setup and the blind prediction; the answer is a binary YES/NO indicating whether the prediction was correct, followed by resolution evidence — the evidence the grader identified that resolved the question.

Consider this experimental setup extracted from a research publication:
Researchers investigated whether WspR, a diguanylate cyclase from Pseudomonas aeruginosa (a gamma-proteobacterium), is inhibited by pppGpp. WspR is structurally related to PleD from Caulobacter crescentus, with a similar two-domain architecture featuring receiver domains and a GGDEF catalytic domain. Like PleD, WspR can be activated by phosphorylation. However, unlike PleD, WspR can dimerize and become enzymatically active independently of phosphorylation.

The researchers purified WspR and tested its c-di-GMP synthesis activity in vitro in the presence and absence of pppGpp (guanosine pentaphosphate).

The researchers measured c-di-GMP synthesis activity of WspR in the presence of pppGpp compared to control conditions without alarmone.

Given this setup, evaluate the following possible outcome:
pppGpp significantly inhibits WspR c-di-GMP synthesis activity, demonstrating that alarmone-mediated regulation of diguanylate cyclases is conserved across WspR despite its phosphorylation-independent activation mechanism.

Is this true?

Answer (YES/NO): NO